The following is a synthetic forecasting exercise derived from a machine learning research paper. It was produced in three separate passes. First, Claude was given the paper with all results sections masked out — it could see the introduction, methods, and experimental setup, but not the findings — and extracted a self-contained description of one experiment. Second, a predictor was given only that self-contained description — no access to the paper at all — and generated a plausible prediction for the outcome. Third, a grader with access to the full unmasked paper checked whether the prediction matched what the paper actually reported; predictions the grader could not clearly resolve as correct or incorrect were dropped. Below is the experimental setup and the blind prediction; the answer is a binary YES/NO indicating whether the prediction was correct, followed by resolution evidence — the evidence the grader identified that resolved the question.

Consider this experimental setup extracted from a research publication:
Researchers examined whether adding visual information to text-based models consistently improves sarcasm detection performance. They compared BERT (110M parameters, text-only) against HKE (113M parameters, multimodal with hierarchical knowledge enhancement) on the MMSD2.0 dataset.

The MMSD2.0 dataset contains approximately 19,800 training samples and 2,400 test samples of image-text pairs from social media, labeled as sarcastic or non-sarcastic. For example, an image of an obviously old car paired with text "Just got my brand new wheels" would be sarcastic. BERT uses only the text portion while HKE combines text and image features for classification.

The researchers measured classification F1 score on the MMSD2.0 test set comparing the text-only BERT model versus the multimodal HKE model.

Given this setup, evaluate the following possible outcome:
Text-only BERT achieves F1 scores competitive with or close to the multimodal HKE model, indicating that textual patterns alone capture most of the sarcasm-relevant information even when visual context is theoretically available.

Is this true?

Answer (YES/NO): YES